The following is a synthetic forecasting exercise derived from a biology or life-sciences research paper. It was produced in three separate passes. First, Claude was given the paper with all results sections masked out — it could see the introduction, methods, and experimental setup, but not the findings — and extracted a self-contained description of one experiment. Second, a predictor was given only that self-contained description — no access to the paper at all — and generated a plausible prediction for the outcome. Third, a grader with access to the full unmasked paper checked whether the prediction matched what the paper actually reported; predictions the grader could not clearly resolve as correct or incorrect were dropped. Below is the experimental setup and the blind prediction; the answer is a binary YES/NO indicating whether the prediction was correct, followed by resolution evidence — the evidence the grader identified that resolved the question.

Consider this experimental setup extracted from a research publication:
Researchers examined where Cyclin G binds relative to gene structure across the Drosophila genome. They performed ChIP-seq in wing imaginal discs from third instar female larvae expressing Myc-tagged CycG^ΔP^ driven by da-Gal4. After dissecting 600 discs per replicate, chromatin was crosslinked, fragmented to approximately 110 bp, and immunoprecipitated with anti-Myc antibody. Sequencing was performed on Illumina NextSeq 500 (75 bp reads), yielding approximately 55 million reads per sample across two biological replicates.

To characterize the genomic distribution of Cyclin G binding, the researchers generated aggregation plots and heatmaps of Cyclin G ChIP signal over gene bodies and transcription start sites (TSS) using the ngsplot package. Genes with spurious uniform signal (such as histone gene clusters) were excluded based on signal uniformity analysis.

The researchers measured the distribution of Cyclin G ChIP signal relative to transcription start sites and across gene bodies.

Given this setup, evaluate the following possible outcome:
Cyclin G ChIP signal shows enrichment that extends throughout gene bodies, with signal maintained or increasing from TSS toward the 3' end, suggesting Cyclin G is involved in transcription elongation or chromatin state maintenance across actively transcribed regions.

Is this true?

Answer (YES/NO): NO